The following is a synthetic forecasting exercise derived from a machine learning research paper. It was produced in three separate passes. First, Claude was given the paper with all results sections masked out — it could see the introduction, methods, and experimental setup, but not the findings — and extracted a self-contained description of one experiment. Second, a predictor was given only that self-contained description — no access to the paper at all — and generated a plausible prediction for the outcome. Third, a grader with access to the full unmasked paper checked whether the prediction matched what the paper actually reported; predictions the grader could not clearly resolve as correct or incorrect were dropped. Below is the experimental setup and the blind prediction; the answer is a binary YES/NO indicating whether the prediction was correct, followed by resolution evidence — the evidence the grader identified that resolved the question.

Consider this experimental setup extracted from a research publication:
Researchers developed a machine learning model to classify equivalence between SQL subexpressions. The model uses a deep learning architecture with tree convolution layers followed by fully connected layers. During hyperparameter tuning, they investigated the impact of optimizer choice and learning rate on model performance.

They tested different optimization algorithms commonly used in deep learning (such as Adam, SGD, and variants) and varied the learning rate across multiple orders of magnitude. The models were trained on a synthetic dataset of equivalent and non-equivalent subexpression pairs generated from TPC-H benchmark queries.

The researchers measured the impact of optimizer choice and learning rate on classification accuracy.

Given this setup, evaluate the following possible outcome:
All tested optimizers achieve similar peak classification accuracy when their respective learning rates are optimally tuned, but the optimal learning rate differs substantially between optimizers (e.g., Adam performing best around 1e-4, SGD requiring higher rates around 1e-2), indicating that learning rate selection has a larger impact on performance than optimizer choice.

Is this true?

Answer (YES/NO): NO